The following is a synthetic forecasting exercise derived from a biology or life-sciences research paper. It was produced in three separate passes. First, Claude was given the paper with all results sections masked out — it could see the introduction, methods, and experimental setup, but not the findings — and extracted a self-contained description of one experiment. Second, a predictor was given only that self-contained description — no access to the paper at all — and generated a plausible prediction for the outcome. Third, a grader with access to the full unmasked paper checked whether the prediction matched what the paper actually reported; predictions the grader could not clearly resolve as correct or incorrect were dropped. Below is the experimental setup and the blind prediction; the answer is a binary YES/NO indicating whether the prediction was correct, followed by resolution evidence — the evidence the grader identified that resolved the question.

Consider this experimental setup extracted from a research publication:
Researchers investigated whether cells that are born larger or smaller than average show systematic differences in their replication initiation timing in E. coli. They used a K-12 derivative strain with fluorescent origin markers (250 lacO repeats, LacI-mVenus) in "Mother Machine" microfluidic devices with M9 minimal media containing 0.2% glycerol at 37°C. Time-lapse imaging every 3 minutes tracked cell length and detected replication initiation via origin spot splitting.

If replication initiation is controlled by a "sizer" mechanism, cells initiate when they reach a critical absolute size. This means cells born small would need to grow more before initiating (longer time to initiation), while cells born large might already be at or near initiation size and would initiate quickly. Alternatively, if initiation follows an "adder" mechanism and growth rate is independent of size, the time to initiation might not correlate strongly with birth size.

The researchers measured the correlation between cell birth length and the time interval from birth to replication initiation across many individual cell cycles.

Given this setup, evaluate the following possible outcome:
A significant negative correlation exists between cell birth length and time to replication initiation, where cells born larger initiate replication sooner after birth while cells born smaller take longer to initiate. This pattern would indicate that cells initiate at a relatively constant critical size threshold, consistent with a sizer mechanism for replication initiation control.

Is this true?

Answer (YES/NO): NO